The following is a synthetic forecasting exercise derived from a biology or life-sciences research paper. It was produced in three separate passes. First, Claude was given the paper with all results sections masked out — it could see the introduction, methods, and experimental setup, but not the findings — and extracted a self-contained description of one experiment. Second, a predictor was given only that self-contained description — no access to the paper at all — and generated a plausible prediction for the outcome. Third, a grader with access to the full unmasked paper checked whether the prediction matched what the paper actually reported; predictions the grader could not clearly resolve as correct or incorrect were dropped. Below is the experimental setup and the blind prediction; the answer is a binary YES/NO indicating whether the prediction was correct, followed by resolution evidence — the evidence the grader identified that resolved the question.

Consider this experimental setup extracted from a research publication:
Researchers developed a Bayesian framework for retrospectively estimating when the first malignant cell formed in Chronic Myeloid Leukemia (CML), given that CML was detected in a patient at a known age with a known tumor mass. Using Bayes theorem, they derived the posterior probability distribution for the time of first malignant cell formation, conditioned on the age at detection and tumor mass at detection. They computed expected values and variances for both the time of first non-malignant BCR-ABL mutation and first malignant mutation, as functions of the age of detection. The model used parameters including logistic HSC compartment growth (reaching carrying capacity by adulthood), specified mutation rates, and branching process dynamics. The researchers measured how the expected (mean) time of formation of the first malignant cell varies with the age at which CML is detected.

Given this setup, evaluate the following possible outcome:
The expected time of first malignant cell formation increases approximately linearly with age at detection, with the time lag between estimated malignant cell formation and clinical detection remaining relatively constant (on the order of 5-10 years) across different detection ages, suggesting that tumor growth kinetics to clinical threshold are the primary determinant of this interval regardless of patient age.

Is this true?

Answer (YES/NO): NO